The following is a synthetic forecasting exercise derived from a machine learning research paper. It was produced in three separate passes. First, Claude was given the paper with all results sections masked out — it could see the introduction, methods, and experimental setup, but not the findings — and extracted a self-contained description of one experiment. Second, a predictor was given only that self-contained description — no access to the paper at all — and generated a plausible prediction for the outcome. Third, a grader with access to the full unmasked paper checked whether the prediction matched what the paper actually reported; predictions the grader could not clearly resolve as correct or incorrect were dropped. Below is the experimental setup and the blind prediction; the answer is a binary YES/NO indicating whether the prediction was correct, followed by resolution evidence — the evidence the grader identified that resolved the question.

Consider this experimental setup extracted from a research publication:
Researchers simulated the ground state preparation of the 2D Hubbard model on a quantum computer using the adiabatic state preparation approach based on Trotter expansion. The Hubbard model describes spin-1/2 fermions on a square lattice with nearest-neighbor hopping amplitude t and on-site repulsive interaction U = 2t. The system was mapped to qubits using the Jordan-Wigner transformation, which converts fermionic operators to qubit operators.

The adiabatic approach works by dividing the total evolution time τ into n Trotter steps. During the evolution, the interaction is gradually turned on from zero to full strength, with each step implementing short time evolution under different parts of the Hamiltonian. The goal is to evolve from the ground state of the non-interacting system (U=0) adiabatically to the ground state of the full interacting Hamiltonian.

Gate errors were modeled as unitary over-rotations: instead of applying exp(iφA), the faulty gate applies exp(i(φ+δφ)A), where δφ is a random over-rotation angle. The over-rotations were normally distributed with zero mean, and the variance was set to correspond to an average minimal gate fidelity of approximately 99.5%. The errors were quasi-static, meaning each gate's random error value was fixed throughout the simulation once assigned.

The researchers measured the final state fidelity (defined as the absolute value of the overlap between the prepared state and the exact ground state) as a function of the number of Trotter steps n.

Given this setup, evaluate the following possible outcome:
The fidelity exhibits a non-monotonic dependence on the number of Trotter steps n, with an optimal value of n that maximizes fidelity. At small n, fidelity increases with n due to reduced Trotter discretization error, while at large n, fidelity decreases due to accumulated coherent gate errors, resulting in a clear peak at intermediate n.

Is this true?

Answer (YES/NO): NO